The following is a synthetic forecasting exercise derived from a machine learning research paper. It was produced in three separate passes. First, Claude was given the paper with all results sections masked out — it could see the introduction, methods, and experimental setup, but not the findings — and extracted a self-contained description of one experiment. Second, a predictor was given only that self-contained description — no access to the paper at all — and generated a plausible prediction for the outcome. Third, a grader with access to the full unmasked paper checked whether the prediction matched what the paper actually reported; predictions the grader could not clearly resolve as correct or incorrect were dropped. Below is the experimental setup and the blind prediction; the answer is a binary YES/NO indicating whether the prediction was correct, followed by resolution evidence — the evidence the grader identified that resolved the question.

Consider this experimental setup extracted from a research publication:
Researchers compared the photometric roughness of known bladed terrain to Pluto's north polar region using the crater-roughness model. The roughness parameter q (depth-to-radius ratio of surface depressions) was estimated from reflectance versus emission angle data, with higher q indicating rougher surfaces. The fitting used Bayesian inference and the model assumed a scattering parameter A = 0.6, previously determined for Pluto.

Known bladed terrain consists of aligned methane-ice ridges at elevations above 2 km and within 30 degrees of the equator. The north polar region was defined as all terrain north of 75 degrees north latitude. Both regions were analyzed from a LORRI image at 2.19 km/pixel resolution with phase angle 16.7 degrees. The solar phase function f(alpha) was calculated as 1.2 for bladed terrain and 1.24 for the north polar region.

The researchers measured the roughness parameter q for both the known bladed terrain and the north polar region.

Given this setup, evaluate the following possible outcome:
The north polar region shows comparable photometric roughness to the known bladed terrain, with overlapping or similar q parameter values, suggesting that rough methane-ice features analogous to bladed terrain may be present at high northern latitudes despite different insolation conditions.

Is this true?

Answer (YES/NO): NO